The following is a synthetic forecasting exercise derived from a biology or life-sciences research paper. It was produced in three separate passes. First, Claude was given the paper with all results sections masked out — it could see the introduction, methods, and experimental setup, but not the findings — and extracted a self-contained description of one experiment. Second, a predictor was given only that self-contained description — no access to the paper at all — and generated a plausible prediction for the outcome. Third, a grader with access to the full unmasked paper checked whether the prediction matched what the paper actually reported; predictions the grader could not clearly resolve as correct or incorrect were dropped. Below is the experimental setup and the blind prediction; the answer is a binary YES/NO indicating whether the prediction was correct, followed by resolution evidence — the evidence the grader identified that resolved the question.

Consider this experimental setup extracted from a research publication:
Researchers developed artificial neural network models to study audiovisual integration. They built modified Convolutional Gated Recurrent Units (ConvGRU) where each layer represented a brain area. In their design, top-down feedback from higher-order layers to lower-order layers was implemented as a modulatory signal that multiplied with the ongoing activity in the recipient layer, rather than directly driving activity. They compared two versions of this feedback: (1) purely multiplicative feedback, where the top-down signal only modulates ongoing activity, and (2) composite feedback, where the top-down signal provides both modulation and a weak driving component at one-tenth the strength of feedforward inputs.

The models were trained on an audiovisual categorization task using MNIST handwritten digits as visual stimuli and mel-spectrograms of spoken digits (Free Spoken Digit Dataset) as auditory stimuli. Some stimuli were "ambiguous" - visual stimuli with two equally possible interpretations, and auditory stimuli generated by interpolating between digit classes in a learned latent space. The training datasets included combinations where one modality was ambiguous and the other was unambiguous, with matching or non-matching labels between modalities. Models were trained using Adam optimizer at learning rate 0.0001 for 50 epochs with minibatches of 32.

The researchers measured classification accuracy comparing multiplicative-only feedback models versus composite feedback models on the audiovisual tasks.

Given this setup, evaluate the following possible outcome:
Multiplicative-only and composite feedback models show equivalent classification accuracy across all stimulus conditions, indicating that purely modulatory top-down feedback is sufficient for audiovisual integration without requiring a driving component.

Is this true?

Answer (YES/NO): NO